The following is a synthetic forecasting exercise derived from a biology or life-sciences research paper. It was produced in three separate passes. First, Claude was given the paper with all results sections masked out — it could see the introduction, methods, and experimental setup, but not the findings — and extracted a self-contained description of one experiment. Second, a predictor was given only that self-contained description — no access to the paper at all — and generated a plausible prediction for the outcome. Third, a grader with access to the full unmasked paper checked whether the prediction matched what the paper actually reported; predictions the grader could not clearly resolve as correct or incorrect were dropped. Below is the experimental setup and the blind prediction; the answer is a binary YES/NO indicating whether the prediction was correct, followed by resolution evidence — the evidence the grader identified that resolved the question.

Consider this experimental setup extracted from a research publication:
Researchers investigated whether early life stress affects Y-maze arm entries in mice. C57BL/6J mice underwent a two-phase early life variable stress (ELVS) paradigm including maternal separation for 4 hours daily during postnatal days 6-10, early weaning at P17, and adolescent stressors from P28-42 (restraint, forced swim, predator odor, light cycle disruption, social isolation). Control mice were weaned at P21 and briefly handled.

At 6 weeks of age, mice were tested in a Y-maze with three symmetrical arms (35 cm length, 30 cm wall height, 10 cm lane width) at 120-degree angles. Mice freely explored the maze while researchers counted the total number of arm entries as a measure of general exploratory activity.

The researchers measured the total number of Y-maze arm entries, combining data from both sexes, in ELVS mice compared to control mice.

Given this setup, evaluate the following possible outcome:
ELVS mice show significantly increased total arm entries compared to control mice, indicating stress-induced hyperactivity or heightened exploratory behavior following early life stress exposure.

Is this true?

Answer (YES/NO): YES